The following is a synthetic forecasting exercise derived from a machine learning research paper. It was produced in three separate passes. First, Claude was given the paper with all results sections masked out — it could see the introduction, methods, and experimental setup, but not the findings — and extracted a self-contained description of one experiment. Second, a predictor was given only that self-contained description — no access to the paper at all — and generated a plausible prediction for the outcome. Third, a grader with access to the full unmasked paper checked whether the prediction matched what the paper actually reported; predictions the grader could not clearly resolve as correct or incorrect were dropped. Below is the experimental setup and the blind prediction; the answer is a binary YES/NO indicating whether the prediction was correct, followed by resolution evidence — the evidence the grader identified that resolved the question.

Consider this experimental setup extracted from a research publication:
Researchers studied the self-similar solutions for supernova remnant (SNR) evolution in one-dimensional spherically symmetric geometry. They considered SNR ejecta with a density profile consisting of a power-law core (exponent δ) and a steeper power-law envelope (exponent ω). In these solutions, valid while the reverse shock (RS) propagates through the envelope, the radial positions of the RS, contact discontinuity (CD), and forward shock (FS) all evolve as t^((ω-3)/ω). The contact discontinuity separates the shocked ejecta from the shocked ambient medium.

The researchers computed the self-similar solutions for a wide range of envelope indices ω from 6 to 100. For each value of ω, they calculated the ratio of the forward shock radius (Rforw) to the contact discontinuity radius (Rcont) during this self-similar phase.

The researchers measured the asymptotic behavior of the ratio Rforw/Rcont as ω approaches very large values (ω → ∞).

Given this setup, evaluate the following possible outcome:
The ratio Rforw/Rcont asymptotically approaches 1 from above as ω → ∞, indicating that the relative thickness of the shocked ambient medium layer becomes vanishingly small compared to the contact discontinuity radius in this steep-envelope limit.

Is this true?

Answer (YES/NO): NO